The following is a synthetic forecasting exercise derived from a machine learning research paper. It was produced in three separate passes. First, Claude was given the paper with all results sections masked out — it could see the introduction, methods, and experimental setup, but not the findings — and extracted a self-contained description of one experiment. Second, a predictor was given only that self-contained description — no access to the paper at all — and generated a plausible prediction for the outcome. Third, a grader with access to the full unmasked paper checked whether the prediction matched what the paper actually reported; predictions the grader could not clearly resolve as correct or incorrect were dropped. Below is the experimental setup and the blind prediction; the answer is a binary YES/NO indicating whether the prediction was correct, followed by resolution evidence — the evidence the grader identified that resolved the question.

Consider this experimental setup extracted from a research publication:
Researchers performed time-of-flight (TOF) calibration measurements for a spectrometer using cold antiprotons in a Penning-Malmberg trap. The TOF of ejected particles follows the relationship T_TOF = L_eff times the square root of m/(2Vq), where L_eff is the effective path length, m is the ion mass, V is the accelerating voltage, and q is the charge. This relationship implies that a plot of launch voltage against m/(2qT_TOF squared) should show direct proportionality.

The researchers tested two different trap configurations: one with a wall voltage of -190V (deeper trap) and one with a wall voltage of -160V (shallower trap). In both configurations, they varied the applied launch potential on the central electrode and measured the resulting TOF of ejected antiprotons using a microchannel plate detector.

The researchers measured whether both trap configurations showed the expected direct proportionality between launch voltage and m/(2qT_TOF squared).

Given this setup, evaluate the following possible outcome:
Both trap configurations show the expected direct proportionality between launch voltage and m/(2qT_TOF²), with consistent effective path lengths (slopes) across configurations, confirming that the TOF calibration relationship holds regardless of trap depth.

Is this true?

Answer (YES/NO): NO